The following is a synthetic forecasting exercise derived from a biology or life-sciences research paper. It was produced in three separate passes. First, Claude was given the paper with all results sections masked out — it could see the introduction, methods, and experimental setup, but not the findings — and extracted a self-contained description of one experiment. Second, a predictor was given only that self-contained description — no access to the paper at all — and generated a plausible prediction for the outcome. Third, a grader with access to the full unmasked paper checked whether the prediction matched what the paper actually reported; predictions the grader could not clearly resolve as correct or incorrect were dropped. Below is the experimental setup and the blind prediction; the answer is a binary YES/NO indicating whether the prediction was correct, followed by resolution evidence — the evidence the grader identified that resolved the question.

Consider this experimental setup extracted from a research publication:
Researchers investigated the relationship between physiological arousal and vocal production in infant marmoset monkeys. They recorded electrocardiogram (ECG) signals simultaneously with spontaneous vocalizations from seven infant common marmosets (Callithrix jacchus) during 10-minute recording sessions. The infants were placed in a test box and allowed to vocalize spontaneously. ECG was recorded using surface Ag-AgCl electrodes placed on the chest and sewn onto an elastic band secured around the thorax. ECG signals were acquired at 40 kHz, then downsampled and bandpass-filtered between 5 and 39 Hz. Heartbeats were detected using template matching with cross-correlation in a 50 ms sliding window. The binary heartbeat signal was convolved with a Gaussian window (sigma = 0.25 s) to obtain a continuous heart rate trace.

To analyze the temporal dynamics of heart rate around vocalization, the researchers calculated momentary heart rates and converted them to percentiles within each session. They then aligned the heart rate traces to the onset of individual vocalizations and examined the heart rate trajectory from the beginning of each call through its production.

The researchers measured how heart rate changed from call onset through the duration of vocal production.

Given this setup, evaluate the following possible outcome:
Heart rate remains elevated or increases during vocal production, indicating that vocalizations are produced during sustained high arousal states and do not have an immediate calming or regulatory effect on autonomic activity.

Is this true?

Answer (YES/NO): NO